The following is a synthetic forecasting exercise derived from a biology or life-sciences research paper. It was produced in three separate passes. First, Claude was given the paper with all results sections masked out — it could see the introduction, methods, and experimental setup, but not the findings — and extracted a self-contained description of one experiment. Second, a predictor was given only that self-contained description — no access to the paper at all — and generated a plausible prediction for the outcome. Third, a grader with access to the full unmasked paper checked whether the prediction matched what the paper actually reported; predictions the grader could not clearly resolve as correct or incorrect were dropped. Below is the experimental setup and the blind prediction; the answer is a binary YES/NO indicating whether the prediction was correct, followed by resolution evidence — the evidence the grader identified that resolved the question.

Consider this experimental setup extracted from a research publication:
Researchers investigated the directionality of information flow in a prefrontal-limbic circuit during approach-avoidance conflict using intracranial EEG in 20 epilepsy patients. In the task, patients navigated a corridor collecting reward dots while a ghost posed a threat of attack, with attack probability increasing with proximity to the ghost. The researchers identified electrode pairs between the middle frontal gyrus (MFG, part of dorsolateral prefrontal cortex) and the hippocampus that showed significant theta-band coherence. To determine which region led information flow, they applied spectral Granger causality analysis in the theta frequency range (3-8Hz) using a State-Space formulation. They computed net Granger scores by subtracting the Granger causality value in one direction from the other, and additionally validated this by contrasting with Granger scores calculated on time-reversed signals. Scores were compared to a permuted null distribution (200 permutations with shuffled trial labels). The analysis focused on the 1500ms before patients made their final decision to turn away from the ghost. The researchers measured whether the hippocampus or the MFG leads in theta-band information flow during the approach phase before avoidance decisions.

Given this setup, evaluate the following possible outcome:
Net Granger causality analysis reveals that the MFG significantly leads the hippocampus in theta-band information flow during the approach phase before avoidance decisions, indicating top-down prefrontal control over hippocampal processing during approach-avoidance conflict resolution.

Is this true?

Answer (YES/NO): NO